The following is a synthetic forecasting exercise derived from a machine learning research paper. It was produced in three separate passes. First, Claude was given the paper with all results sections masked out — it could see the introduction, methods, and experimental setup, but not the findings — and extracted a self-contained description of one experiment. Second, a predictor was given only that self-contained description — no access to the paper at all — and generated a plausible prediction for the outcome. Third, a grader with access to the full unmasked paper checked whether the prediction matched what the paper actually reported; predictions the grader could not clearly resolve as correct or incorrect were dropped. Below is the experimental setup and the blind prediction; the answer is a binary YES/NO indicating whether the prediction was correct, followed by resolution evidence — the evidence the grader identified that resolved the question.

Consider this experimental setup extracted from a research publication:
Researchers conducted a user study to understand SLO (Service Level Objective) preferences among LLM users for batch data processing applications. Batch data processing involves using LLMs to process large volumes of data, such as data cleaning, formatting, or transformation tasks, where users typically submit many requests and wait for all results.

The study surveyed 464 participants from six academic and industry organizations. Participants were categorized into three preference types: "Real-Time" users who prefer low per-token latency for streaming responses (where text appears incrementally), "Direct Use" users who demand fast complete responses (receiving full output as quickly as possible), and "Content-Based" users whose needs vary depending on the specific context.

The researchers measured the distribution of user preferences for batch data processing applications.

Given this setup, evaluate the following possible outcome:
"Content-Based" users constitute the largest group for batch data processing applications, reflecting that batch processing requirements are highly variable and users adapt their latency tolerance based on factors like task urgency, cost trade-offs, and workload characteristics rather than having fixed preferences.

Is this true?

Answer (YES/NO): NO